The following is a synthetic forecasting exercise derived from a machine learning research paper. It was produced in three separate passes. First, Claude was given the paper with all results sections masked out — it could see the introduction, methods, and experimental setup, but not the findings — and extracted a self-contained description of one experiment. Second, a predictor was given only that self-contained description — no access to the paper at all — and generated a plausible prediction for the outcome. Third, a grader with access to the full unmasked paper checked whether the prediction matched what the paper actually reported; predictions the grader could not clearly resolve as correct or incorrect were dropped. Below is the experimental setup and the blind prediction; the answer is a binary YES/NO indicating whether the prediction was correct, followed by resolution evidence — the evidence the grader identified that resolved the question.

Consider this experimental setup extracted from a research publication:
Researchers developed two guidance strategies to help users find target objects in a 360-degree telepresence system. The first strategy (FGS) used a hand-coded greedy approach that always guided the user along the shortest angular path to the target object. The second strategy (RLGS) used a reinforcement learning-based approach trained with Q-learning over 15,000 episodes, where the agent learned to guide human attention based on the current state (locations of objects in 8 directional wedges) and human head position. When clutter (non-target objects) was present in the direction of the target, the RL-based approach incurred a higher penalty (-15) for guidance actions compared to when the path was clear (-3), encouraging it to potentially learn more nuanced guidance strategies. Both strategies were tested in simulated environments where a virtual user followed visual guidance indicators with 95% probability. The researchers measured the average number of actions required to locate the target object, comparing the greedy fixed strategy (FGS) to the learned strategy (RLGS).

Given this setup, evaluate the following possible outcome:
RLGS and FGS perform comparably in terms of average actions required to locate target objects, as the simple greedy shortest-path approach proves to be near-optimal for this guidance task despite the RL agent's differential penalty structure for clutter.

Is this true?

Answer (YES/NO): NO